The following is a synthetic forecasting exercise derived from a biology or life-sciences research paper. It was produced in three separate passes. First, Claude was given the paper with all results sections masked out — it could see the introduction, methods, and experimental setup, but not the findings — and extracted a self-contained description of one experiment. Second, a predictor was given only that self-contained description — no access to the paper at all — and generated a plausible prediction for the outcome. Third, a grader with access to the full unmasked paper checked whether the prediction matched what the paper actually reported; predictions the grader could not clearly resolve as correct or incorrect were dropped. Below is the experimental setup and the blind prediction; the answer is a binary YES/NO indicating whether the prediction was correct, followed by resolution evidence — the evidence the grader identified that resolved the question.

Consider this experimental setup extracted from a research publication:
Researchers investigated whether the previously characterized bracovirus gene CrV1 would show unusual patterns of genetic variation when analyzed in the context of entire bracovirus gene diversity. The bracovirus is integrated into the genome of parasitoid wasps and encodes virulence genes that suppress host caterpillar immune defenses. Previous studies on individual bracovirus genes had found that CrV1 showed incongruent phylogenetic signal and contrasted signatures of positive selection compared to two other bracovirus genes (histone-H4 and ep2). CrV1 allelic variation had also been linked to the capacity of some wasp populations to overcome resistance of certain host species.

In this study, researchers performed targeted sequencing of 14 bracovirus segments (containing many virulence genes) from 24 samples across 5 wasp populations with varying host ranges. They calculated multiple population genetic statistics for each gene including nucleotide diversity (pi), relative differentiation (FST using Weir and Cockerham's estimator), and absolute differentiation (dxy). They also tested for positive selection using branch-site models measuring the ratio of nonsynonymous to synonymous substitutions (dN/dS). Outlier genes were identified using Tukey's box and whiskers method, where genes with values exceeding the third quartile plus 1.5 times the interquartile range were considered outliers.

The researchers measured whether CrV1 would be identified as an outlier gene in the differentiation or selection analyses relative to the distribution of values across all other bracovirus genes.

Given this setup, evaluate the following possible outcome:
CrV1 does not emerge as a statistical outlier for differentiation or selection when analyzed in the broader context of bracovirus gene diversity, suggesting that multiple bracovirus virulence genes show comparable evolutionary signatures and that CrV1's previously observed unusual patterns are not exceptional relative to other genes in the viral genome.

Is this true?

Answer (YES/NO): YES